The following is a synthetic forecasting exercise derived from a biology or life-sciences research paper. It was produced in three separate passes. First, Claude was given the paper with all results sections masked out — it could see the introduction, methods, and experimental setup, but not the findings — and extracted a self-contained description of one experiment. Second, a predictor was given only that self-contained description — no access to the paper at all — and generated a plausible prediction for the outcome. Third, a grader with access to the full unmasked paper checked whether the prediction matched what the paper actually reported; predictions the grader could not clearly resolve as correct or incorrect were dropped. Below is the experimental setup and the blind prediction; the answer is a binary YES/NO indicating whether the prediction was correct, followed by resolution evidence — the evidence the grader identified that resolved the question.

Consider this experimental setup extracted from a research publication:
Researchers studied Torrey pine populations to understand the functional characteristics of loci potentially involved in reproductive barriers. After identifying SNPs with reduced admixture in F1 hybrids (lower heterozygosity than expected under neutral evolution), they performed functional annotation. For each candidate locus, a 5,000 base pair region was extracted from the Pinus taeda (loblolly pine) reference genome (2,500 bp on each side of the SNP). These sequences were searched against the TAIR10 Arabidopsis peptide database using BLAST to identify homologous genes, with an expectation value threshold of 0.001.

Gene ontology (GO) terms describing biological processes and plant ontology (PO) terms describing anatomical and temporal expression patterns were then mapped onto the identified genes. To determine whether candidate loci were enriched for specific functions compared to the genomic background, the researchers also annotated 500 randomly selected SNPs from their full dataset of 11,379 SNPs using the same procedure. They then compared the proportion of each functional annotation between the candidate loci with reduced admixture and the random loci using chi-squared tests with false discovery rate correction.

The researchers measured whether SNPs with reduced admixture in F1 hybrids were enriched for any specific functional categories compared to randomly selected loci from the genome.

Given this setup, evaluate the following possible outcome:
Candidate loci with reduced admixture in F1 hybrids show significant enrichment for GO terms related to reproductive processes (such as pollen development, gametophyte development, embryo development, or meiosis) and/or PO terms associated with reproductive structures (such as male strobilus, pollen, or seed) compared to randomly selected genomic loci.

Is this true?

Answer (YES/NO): YES